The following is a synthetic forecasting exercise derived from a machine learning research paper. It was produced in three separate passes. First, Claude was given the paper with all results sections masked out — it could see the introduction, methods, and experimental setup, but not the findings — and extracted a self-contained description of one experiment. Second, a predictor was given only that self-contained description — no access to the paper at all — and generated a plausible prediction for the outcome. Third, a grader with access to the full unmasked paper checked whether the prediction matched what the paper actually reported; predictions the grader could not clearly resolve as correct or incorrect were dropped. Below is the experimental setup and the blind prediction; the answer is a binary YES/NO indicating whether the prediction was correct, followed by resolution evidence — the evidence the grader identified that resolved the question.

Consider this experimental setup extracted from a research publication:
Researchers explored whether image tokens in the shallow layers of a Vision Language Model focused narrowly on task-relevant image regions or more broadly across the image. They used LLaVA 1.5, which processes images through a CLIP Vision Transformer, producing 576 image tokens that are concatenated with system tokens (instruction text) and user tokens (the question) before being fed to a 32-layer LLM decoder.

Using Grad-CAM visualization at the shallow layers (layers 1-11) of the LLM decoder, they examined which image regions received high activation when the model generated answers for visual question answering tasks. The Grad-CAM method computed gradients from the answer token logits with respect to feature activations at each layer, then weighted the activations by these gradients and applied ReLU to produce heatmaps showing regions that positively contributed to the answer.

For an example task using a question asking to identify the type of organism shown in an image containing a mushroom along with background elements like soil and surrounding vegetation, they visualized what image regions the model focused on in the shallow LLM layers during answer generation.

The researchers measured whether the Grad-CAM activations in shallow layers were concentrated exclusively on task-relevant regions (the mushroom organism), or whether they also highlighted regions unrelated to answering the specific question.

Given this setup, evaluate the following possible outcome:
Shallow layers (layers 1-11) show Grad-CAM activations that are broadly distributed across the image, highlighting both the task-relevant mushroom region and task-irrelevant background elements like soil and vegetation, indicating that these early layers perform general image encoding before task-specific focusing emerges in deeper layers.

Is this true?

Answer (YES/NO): NO